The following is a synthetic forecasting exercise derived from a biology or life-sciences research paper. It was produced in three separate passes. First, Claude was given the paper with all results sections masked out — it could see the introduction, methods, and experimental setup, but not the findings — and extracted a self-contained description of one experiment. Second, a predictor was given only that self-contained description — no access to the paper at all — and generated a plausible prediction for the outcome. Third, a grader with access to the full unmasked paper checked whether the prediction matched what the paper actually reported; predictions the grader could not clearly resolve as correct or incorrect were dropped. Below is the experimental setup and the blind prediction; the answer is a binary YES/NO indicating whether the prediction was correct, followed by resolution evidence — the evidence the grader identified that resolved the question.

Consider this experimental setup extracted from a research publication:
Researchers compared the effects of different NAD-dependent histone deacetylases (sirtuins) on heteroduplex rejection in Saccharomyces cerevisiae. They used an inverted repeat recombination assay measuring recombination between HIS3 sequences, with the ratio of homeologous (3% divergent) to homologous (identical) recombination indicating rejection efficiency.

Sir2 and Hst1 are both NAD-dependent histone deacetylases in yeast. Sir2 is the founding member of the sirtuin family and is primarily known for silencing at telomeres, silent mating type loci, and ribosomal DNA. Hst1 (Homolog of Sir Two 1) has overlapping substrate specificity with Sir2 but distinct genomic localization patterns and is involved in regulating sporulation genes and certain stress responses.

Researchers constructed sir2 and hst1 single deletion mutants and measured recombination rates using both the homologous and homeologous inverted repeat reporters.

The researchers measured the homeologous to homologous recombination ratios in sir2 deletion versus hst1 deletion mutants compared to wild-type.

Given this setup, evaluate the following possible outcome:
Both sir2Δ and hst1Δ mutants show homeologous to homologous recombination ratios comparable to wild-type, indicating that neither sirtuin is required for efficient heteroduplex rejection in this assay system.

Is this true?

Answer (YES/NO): NO